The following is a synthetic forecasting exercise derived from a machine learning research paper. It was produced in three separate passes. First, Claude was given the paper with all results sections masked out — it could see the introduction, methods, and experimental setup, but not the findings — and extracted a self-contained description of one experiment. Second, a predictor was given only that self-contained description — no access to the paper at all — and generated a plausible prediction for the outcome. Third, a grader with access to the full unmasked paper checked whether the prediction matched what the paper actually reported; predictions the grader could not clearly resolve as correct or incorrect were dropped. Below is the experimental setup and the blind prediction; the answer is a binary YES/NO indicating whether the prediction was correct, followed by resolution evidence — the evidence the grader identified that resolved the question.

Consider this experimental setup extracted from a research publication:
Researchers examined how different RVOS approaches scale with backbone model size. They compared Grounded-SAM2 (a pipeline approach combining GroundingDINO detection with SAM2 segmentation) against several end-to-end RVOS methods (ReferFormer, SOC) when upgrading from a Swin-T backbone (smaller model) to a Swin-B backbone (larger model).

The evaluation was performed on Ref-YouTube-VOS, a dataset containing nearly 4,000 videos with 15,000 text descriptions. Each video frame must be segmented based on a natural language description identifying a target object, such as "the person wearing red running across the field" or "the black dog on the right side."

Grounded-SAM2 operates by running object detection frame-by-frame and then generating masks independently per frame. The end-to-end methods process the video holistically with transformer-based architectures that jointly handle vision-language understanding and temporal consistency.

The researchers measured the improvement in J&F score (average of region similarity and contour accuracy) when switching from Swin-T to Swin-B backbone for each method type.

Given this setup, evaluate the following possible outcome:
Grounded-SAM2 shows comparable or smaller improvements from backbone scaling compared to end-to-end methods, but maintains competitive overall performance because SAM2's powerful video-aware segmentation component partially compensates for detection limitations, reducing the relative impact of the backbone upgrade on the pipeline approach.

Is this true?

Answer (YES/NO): NO